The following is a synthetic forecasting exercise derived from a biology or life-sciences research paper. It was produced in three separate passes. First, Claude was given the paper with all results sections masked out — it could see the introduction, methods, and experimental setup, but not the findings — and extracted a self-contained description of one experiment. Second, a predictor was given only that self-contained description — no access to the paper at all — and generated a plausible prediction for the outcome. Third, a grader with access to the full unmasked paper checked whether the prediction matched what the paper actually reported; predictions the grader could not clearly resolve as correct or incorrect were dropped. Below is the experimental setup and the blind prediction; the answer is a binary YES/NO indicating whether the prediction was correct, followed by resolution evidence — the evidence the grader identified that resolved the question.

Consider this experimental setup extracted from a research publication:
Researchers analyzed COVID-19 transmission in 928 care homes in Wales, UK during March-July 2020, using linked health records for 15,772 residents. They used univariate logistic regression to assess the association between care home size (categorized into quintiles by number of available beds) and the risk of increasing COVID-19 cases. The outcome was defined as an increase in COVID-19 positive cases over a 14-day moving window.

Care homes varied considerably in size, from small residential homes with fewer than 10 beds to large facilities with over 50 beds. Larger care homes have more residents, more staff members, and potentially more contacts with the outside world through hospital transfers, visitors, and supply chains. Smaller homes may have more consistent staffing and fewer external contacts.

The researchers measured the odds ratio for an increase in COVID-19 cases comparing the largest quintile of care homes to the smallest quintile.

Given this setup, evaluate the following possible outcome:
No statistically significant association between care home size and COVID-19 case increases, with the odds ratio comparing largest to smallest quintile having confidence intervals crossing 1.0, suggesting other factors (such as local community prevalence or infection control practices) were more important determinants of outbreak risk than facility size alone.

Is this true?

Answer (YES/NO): NO